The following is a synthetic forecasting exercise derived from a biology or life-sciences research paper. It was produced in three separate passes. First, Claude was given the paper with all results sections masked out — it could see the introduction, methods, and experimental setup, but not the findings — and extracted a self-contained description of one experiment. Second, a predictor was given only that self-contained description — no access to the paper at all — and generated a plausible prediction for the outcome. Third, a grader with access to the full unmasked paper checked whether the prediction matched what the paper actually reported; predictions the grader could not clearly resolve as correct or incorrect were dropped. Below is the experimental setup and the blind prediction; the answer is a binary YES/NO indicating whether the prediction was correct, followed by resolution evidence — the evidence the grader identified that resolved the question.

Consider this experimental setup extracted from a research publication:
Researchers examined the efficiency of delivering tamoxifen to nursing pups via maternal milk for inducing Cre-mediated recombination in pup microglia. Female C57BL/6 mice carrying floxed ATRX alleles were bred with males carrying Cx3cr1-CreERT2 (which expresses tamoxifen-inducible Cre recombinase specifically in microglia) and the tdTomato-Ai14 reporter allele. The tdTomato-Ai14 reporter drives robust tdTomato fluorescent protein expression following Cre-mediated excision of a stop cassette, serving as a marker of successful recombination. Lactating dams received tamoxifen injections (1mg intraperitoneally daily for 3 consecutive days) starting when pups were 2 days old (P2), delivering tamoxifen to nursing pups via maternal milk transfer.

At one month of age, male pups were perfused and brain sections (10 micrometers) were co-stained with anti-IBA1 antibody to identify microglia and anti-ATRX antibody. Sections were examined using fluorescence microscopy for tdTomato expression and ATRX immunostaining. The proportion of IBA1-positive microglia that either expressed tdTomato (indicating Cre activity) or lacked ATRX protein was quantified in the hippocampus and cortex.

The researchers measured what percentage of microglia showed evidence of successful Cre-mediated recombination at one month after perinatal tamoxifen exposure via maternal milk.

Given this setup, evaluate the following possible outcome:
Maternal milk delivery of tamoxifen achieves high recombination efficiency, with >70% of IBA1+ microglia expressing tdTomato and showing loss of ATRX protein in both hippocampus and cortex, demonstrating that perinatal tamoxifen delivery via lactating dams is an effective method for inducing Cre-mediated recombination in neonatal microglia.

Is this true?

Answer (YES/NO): YES